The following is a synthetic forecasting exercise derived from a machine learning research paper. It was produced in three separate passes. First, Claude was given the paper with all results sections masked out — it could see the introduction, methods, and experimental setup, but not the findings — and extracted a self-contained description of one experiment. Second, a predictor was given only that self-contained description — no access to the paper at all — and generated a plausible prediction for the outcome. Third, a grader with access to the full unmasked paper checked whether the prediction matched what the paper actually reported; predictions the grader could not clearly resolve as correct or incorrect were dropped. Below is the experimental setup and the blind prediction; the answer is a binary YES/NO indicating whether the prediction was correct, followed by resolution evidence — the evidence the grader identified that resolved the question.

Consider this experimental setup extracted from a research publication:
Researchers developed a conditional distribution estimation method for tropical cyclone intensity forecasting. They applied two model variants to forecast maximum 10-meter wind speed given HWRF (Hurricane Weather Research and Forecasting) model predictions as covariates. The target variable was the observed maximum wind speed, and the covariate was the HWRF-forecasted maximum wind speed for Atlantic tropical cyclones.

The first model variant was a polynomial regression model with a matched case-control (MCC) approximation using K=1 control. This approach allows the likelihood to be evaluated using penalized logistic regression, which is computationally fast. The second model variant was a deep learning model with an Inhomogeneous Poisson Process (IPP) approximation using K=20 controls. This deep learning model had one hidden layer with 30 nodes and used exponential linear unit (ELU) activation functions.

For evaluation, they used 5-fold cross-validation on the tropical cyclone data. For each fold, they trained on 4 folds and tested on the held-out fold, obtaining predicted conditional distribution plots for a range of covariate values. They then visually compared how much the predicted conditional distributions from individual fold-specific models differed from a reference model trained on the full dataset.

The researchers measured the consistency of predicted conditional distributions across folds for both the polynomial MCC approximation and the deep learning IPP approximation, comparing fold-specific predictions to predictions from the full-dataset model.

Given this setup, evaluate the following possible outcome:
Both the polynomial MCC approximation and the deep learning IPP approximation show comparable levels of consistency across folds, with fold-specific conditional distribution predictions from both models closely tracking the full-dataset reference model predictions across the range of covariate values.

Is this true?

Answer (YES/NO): NO